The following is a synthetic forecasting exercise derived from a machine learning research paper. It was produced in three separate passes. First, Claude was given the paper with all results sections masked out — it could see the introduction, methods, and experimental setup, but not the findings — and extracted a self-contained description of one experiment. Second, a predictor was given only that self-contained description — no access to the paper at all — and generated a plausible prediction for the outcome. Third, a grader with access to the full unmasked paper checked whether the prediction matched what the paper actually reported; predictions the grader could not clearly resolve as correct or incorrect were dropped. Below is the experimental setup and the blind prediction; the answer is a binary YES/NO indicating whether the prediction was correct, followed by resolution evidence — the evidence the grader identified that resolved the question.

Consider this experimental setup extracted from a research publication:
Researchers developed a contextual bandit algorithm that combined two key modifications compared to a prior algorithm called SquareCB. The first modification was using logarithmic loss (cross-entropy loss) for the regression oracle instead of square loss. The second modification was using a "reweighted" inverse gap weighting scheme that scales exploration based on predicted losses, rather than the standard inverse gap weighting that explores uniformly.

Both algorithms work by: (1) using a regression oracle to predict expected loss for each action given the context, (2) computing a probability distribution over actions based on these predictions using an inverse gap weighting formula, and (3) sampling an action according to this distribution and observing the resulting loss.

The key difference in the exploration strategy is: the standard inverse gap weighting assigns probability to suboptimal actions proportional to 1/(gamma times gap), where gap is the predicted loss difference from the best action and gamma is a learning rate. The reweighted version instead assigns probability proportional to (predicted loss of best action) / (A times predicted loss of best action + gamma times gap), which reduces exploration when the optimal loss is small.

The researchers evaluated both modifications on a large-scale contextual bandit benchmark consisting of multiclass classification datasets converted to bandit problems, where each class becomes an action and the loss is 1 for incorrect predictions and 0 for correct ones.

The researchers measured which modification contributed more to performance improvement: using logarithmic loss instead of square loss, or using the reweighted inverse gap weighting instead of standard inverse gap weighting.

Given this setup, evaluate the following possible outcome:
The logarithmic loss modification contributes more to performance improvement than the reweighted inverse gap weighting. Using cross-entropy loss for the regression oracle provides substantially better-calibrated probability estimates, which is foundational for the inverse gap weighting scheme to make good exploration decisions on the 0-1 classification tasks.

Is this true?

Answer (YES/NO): YES